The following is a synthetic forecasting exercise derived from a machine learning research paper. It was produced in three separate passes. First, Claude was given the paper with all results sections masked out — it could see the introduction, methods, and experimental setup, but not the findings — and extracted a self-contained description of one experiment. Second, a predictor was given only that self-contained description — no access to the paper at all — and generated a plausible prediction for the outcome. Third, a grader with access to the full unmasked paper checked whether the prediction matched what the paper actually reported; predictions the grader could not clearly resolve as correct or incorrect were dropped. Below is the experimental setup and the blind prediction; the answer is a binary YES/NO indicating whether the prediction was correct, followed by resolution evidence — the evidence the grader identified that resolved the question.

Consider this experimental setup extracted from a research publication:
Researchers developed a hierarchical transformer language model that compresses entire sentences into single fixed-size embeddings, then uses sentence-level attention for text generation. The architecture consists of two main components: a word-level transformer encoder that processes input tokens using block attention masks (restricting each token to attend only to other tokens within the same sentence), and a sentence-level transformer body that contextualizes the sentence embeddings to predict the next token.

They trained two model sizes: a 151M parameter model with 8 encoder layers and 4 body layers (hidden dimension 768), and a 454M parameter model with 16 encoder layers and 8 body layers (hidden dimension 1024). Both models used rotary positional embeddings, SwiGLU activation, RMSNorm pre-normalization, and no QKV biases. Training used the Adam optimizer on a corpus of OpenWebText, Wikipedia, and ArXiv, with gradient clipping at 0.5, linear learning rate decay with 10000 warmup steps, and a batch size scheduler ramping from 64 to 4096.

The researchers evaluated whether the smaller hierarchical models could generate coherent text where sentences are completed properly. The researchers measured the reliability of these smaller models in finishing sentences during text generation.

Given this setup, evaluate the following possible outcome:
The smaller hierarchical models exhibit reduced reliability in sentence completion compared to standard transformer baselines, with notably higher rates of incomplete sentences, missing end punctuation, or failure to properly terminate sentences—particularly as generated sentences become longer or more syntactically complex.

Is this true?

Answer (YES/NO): NO